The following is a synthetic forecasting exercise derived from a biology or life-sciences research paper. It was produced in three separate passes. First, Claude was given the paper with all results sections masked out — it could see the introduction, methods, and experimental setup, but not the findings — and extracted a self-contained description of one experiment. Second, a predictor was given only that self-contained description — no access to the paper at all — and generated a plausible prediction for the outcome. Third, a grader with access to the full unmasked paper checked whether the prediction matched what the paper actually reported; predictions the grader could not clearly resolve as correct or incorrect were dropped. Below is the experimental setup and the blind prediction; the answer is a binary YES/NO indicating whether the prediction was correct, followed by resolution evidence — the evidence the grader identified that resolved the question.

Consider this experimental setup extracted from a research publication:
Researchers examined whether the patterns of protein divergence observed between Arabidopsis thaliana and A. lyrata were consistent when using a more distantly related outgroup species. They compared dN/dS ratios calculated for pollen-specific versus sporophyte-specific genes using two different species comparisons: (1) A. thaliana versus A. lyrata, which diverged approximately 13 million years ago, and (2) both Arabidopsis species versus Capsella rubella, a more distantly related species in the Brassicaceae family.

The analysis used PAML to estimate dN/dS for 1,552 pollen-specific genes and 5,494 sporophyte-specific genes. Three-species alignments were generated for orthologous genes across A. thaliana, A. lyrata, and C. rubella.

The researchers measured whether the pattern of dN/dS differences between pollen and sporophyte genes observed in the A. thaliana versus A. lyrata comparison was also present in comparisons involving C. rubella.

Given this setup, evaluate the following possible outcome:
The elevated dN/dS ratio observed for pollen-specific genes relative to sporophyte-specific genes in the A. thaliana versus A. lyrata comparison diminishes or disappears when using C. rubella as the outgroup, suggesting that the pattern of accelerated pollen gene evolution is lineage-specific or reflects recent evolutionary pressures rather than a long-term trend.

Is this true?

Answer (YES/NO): NO